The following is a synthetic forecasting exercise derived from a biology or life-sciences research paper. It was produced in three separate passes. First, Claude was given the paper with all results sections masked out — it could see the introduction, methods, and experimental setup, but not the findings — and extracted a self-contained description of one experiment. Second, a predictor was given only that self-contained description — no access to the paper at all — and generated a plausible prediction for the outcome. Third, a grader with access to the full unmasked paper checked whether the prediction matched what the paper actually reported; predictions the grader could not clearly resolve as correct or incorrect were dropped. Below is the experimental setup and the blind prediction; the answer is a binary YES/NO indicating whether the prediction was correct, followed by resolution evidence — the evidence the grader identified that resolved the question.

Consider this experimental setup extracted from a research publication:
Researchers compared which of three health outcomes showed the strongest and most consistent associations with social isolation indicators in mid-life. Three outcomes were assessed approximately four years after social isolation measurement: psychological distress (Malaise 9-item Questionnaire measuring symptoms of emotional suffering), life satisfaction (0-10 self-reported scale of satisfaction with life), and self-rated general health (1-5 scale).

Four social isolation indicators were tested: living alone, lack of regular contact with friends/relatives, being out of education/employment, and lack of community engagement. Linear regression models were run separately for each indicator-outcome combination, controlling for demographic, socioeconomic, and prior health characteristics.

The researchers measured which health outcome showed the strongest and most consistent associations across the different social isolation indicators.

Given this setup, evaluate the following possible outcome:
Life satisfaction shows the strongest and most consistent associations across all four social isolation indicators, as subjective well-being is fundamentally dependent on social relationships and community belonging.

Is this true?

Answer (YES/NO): YES